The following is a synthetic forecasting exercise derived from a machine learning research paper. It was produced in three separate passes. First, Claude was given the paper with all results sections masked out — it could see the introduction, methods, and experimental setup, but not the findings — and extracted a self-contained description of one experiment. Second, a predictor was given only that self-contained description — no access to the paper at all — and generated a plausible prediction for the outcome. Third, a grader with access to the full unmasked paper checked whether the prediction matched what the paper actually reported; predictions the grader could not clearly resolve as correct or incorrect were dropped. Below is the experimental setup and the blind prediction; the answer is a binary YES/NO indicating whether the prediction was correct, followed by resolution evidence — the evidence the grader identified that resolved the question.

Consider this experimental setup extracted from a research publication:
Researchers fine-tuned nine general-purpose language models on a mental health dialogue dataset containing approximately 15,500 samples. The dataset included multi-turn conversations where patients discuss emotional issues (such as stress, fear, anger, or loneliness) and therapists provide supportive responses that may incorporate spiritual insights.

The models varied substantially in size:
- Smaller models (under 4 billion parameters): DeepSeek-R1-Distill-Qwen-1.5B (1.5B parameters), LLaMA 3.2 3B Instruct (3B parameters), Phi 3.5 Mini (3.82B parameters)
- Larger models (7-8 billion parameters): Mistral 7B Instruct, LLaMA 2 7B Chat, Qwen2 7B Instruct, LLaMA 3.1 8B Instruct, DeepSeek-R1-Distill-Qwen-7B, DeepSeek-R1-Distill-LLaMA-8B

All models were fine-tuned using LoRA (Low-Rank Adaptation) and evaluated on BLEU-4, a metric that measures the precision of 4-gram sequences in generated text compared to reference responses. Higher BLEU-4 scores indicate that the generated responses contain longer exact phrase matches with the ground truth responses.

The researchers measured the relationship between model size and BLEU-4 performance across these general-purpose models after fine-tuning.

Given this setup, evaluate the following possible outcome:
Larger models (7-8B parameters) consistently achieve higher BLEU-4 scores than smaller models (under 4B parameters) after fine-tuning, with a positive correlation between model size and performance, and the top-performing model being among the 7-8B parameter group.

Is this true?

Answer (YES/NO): NO